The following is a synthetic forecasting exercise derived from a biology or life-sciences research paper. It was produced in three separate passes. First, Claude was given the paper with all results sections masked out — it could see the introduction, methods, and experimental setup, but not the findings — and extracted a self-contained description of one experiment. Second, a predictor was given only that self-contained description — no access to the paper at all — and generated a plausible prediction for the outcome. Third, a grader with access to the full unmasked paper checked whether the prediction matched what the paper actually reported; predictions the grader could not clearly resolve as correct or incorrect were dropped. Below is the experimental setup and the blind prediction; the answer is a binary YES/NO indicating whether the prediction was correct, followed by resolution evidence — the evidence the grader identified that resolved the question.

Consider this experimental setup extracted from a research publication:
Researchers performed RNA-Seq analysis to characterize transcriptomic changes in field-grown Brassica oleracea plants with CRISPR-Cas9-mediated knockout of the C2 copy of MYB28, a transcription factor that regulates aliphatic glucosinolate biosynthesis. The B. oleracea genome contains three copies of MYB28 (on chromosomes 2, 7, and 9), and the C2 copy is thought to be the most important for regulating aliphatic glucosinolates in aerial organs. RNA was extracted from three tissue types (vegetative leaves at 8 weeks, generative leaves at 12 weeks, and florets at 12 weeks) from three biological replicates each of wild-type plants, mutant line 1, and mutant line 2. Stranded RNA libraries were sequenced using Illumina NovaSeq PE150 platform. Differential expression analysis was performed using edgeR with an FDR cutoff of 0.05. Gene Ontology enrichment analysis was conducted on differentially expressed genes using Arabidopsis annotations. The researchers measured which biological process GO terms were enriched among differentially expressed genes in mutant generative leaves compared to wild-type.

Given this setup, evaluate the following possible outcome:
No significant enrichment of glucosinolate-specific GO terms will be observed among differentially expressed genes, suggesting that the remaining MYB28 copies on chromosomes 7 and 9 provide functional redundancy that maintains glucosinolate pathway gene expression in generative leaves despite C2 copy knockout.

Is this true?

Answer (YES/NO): NO